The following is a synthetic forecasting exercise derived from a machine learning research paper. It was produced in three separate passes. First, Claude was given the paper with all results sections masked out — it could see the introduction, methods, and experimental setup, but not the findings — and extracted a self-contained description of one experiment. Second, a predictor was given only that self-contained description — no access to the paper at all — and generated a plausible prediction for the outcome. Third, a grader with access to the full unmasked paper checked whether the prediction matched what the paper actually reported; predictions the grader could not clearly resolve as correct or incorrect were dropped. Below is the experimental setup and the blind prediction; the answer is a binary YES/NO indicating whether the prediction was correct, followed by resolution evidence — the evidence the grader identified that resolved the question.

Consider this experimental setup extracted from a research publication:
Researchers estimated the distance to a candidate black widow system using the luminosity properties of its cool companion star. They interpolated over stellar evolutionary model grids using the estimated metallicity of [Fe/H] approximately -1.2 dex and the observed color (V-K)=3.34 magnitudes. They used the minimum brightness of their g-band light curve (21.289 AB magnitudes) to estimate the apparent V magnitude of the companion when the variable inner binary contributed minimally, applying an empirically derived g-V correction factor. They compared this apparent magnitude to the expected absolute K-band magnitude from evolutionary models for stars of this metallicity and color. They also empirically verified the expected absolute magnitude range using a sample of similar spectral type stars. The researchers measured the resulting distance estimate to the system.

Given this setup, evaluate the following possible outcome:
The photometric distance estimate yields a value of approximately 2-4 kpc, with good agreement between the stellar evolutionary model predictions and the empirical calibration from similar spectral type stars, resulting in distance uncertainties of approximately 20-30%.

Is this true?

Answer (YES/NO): NO